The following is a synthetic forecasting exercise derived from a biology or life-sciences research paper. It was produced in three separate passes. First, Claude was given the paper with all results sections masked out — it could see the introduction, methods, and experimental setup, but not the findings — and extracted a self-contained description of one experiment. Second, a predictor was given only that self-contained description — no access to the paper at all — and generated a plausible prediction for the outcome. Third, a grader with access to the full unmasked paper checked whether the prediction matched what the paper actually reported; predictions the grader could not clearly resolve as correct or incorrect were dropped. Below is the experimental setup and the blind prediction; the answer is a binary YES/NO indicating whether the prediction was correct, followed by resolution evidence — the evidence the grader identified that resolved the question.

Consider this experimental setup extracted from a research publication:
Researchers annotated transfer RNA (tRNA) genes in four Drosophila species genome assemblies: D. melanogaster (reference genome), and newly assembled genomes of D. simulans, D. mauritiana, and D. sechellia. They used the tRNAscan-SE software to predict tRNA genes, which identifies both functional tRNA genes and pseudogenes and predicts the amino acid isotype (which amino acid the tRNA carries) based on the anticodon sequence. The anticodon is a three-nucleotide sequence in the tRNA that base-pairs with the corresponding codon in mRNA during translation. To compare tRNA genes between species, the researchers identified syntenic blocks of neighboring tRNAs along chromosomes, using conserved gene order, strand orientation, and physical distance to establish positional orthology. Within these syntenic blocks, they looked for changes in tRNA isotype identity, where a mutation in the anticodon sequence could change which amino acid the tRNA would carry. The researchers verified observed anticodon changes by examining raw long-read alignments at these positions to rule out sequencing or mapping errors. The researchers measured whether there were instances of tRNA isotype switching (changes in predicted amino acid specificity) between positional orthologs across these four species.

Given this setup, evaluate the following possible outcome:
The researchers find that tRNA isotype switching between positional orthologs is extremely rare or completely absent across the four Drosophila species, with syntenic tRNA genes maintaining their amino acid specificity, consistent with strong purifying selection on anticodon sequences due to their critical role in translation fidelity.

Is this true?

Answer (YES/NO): NO